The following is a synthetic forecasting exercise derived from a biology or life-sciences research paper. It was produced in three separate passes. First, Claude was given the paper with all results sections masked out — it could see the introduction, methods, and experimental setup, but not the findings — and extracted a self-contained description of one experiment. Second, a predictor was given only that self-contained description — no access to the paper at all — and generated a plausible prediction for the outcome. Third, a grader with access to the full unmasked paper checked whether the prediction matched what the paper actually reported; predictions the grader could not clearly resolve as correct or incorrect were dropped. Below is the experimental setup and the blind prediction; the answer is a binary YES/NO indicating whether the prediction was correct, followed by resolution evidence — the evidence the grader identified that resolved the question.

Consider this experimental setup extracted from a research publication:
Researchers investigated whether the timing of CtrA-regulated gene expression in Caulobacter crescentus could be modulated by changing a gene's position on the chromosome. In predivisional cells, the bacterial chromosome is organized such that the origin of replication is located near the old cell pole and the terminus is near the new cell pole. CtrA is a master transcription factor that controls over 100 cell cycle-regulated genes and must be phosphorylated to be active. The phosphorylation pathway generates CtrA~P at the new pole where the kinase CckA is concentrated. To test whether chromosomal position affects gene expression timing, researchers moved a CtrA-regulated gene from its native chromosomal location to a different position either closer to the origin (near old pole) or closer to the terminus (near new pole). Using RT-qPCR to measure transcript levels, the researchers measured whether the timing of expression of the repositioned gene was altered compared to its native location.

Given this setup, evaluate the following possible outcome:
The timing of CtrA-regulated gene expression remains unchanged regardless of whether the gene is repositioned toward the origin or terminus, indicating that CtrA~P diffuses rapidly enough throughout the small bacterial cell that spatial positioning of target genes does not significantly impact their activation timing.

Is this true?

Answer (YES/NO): NO